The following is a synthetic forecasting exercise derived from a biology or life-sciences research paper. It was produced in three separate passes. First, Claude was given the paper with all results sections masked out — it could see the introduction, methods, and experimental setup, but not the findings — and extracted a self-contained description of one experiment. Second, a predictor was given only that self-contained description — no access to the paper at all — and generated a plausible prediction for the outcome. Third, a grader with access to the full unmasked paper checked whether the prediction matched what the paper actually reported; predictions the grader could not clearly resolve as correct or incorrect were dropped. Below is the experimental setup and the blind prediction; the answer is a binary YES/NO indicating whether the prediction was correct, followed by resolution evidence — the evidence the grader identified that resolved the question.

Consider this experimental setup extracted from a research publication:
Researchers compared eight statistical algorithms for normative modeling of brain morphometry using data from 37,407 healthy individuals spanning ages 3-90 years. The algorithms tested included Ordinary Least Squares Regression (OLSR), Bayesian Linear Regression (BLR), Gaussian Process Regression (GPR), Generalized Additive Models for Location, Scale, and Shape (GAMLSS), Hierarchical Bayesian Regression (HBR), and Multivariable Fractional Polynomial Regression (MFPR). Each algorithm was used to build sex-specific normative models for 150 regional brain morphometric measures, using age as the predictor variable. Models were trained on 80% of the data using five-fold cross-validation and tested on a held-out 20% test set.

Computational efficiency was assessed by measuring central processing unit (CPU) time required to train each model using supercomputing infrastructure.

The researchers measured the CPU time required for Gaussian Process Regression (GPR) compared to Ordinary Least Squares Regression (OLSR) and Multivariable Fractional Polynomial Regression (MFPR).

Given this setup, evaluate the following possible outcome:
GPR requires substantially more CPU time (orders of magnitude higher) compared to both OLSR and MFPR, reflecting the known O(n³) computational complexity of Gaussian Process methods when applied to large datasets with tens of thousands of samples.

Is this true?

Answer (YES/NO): YES